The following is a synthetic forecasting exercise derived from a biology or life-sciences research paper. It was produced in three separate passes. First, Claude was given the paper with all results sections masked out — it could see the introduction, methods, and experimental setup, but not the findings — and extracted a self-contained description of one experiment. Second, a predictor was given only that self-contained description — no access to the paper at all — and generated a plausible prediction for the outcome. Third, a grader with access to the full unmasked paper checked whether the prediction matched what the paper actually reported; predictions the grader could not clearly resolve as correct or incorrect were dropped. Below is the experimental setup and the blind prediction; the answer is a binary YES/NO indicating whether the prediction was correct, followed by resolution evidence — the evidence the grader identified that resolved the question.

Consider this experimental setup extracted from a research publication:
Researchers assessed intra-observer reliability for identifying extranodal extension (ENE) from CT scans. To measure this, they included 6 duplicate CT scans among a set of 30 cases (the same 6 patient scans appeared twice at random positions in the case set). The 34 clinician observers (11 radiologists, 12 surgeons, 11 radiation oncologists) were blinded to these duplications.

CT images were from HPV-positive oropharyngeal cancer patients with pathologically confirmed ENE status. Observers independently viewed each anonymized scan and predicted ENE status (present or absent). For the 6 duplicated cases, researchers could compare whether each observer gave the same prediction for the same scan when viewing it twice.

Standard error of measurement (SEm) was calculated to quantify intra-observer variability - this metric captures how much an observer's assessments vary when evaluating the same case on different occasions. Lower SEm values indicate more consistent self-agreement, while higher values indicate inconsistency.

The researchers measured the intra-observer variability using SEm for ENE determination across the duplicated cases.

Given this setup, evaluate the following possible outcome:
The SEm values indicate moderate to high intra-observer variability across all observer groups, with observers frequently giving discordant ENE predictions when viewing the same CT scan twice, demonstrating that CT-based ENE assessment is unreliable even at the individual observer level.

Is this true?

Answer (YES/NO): NO